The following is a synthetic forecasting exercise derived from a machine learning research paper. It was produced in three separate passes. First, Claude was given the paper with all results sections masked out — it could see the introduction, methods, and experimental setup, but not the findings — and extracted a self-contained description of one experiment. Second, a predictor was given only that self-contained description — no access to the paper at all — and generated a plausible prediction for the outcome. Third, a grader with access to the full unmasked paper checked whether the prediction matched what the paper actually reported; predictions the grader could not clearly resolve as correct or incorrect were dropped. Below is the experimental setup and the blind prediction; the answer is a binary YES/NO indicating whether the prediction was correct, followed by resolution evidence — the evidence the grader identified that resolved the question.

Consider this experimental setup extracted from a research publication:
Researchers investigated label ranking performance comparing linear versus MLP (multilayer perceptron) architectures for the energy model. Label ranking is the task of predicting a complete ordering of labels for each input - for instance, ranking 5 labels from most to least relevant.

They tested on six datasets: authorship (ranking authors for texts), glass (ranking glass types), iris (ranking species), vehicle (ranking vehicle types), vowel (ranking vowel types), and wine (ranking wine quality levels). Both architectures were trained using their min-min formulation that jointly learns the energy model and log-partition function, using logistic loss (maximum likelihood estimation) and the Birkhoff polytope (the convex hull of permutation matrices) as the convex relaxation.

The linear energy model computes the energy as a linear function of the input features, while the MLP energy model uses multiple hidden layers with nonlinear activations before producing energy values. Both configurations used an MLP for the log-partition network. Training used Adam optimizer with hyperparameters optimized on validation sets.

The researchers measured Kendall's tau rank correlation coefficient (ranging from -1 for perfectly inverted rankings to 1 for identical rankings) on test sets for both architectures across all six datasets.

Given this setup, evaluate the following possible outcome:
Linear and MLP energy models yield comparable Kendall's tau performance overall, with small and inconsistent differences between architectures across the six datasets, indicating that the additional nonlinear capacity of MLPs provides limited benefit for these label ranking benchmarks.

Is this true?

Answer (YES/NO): NO